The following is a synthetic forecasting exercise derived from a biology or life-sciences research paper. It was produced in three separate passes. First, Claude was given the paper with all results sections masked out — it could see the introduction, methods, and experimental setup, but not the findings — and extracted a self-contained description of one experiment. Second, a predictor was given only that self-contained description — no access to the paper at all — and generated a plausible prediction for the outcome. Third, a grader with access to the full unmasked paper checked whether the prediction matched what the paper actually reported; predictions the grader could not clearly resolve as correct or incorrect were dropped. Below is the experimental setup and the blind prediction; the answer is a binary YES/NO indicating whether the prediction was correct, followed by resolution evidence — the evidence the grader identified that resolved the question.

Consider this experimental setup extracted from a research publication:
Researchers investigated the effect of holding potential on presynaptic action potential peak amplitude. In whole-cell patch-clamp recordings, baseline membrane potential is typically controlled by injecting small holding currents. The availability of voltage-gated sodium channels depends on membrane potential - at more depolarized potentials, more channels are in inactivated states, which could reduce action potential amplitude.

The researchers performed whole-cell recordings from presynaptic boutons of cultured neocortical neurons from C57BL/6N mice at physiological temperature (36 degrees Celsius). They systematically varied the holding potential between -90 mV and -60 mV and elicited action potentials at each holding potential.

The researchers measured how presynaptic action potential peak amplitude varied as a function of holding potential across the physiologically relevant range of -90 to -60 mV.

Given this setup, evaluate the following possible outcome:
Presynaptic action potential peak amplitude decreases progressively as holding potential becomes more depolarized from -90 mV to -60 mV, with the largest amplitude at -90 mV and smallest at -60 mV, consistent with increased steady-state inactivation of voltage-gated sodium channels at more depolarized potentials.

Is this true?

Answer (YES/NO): NO